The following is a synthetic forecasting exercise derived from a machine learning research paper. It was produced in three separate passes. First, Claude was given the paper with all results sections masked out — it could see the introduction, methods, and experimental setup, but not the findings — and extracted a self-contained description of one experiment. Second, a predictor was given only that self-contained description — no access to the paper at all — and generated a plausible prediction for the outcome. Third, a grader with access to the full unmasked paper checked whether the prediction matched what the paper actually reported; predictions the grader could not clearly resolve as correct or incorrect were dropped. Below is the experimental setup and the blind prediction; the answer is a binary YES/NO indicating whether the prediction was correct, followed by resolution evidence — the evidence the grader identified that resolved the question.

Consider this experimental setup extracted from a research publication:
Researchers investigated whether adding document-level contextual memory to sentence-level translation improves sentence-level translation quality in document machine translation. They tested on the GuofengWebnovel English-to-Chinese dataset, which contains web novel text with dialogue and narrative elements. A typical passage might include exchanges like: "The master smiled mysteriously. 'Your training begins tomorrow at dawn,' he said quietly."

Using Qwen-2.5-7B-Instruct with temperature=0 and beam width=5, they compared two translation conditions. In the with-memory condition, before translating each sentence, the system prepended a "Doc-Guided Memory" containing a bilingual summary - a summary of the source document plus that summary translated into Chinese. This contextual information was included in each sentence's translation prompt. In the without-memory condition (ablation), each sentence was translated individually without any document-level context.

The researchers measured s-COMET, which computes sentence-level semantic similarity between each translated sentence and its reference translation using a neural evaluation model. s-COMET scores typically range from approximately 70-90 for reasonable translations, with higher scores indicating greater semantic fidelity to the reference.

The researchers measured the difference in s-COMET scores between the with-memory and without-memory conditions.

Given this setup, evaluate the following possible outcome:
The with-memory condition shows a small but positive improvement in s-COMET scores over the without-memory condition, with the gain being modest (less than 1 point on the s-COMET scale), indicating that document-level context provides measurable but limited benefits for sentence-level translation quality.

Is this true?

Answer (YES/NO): YES